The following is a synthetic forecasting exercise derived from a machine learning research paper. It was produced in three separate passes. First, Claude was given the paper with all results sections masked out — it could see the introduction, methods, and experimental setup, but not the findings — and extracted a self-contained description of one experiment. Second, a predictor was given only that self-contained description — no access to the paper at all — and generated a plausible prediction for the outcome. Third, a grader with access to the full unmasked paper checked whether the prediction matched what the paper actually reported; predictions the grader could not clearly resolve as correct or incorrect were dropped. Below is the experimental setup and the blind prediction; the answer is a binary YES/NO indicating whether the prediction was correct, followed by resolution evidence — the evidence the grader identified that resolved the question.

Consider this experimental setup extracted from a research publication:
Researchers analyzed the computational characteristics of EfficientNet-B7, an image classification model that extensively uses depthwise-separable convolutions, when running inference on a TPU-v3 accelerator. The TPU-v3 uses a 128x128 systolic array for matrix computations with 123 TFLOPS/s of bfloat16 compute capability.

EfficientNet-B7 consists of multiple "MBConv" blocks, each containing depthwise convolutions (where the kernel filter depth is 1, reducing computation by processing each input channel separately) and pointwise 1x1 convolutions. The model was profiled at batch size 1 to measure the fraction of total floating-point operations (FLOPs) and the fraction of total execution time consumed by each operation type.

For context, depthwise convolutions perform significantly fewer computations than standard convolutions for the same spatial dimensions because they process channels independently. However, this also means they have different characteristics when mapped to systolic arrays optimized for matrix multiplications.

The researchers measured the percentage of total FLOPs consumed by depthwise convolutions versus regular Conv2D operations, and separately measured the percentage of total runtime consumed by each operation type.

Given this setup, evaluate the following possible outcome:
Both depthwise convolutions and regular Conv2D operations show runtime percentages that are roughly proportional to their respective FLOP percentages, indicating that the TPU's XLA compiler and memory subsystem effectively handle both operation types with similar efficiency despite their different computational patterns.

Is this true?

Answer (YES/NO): NO